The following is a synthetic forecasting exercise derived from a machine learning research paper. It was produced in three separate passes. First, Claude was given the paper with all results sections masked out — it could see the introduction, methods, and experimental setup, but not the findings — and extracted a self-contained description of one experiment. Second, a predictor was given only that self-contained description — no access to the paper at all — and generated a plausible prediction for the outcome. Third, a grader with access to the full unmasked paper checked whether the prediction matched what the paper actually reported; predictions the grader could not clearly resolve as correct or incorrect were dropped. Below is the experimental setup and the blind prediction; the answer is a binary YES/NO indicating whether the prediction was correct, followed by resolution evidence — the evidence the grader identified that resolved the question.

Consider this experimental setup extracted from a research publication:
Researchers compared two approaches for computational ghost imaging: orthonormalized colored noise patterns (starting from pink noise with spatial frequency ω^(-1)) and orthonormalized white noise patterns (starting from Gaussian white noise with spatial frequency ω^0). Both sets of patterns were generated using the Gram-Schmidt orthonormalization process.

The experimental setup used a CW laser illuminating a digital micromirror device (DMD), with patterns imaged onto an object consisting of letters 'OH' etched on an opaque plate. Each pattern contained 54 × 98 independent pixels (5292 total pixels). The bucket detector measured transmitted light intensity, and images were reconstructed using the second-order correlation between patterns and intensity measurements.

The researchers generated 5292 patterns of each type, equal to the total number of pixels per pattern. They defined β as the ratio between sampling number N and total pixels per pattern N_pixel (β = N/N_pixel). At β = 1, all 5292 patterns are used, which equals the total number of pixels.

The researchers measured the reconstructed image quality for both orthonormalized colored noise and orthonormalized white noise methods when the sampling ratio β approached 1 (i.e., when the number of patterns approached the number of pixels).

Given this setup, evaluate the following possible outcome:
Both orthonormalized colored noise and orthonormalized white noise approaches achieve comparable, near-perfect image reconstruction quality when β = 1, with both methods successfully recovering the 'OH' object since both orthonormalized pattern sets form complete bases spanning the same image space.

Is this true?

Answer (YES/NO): YES